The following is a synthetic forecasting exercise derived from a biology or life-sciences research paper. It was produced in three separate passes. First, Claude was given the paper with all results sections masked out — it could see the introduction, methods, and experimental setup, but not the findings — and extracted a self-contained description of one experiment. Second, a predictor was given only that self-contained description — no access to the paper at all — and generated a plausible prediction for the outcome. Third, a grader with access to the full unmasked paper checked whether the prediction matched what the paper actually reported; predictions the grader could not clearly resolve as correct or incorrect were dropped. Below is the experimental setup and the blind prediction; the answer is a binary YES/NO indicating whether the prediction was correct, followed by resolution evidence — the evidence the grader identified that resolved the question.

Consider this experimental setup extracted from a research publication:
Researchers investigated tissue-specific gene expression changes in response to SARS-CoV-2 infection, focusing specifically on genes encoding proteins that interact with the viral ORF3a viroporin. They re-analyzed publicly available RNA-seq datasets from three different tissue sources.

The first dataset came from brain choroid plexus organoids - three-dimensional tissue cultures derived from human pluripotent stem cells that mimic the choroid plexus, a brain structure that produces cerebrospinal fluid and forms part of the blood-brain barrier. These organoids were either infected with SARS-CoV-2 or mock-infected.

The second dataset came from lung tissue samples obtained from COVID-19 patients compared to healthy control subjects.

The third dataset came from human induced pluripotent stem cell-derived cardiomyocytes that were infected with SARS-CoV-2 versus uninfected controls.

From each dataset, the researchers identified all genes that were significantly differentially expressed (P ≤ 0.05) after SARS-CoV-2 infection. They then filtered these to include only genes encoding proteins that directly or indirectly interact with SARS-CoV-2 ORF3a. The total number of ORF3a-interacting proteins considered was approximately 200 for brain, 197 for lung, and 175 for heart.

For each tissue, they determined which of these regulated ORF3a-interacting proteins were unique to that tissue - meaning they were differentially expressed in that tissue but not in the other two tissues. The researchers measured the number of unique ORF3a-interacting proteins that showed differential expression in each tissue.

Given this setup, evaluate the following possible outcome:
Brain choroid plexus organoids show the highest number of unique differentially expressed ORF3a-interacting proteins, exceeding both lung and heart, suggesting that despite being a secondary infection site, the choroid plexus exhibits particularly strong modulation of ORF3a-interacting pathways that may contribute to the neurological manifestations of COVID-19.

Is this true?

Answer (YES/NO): YES